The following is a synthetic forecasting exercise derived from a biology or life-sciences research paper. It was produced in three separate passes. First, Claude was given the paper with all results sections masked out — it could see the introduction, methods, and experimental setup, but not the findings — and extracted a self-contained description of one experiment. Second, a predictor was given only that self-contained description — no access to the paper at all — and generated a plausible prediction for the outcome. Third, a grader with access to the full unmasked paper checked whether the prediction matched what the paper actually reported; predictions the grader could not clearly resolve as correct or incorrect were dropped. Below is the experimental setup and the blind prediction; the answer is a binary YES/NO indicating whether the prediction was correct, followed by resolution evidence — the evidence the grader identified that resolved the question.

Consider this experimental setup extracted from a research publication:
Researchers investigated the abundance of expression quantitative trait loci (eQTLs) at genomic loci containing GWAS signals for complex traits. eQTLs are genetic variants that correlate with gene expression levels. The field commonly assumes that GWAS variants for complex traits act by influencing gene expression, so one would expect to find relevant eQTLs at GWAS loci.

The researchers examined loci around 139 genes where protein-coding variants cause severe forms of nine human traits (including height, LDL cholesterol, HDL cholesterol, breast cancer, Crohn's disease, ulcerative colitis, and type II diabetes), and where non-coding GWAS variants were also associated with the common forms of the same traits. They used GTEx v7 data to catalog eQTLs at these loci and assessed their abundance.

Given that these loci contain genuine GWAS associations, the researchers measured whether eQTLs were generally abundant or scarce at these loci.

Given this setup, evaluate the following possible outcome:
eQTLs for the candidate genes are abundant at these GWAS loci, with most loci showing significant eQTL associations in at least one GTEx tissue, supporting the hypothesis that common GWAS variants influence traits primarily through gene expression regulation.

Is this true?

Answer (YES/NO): NO